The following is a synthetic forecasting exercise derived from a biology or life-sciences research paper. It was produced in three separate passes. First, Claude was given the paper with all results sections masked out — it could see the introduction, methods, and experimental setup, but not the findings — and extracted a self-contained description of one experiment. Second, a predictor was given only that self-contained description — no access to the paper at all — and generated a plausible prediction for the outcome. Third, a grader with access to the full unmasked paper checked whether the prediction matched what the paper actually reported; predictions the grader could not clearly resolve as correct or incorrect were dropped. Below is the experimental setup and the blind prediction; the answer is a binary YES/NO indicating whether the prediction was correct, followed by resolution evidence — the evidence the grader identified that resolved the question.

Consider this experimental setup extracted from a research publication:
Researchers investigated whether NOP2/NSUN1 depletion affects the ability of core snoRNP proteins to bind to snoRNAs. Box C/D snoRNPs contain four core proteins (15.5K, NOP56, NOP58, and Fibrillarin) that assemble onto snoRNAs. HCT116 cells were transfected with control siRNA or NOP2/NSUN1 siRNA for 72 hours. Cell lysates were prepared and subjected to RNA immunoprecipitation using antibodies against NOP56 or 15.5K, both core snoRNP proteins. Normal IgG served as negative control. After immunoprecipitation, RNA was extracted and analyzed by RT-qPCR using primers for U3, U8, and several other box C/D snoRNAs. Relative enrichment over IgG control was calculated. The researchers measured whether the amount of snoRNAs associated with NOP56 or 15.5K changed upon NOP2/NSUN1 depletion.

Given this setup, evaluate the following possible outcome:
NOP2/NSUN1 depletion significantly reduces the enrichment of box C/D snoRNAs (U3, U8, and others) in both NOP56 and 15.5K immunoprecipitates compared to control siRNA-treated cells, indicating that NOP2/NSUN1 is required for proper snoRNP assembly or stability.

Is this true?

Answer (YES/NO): YES